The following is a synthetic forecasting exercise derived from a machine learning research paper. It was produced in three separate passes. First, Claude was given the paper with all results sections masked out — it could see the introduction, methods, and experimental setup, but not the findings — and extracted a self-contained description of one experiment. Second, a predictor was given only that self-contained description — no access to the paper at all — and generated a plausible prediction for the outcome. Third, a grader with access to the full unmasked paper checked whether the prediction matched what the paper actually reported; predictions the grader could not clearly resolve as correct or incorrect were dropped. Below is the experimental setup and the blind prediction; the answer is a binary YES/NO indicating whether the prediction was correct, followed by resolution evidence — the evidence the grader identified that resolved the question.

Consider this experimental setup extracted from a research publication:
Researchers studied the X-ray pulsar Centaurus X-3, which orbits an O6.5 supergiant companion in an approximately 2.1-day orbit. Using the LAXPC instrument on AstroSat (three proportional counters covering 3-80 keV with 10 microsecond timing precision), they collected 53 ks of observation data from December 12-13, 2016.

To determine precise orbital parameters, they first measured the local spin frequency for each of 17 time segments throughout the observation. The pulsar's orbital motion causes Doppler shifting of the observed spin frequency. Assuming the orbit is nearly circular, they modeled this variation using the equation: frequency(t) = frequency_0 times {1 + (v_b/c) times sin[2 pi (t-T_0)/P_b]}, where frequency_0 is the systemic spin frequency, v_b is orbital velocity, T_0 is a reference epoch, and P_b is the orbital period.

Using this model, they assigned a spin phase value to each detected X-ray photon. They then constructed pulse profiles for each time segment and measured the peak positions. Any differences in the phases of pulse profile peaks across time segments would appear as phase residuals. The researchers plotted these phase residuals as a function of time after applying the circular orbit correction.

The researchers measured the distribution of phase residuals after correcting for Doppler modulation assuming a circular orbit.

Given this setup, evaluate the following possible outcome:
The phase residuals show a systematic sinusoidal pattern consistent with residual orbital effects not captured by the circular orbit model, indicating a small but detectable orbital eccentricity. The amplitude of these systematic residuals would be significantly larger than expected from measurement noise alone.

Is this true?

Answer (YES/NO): YES